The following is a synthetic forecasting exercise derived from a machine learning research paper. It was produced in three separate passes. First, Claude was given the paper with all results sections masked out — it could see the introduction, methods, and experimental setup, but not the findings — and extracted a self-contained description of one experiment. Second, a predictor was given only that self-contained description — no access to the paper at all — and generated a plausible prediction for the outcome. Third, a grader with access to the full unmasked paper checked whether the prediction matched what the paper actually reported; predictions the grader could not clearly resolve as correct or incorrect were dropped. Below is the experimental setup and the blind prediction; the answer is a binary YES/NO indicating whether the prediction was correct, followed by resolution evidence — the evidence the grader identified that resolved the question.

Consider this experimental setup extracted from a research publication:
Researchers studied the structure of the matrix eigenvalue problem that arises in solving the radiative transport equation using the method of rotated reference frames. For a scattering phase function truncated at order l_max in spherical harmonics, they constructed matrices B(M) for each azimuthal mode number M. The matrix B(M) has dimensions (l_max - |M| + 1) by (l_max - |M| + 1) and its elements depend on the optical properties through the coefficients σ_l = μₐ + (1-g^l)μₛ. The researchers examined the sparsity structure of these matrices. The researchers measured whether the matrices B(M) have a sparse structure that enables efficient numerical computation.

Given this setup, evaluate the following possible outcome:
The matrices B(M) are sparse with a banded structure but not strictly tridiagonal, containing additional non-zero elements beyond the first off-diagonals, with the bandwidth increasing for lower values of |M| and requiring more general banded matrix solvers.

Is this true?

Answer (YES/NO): NO